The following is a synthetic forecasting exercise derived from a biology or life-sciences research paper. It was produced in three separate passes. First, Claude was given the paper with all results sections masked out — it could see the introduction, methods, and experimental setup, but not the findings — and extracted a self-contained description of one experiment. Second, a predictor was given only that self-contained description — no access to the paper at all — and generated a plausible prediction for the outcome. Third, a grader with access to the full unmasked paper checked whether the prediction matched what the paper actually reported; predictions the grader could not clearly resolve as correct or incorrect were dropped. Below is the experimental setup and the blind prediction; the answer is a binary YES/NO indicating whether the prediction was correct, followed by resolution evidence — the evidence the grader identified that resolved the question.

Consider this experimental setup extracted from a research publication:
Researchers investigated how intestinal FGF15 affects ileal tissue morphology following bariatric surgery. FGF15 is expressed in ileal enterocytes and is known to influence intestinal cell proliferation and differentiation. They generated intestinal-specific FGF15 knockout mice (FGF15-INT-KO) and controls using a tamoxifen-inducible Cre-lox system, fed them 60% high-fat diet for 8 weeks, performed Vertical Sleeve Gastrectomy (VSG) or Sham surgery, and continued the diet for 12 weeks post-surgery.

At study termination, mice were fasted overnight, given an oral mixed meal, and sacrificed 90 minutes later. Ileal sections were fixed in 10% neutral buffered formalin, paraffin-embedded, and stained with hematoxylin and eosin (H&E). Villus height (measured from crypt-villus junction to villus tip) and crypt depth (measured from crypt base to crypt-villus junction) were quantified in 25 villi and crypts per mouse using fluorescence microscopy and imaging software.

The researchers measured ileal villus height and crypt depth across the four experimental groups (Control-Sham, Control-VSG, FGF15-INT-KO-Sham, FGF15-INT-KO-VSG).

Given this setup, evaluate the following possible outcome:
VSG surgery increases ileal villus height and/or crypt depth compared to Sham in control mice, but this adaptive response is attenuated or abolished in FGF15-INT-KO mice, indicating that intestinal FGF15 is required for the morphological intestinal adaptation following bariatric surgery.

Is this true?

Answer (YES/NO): NO